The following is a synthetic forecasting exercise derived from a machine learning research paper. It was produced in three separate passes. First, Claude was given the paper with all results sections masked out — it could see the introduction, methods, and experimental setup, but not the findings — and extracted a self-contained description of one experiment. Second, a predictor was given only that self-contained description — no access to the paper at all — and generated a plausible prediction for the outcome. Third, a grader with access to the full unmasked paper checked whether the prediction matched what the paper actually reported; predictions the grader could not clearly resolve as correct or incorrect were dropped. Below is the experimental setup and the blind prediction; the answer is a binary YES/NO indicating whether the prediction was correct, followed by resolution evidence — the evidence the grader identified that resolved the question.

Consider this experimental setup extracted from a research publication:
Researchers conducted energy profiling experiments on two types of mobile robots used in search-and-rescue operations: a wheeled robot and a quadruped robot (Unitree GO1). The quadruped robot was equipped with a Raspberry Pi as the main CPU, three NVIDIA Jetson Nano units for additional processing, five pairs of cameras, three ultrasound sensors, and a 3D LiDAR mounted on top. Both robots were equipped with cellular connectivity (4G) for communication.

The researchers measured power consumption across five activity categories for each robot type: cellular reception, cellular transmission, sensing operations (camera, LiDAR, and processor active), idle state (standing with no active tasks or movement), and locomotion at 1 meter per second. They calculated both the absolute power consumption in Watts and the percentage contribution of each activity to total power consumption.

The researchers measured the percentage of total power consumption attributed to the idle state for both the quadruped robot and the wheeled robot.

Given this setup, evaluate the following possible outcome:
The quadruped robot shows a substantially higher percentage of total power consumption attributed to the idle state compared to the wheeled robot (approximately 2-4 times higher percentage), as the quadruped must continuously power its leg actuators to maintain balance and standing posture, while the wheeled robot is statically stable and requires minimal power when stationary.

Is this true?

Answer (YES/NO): NO